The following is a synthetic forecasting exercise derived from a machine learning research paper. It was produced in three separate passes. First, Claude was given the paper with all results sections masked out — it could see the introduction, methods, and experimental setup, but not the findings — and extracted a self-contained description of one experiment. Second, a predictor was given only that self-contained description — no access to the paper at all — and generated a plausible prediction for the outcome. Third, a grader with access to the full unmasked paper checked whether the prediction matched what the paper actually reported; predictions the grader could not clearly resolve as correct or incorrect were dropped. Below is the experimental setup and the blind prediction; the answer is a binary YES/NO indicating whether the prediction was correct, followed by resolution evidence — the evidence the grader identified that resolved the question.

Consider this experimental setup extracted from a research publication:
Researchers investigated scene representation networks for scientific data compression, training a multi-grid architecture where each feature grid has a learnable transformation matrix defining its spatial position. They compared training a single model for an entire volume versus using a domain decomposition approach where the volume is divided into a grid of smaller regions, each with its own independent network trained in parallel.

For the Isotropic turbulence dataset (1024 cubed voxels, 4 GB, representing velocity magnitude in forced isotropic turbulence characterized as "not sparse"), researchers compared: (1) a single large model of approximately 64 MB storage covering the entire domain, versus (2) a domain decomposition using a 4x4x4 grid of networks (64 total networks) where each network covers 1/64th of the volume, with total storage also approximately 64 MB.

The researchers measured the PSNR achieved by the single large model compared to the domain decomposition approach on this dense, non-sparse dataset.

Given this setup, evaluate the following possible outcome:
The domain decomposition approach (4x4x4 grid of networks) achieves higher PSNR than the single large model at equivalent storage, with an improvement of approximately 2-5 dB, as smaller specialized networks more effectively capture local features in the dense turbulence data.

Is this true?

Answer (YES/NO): YES